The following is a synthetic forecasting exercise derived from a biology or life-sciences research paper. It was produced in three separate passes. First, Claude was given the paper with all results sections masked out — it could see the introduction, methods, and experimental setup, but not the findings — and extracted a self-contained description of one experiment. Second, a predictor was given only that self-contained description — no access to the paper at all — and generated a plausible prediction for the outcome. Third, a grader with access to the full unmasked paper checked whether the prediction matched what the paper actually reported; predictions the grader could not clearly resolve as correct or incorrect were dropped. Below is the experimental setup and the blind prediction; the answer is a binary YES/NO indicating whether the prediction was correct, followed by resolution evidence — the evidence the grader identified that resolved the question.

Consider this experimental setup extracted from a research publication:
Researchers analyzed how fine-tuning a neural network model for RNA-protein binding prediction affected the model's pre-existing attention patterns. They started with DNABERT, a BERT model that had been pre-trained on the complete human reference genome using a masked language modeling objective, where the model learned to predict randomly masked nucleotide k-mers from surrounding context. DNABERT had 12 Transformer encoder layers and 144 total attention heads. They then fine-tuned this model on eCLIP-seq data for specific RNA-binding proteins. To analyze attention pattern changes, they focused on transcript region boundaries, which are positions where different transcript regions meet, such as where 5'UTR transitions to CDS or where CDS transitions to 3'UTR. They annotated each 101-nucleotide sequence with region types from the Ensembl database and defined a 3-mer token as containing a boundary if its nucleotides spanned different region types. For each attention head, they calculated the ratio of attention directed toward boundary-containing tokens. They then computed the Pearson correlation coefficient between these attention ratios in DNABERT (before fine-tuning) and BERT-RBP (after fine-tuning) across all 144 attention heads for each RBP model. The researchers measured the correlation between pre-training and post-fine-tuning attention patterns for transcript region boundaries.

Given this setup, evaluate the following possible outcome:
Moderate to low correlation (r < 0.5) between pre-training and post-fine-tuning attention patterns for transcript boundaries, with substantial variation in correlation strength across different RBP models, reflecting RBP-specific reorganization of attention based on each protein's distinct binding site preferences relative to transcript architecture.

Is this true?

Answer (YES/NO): NO